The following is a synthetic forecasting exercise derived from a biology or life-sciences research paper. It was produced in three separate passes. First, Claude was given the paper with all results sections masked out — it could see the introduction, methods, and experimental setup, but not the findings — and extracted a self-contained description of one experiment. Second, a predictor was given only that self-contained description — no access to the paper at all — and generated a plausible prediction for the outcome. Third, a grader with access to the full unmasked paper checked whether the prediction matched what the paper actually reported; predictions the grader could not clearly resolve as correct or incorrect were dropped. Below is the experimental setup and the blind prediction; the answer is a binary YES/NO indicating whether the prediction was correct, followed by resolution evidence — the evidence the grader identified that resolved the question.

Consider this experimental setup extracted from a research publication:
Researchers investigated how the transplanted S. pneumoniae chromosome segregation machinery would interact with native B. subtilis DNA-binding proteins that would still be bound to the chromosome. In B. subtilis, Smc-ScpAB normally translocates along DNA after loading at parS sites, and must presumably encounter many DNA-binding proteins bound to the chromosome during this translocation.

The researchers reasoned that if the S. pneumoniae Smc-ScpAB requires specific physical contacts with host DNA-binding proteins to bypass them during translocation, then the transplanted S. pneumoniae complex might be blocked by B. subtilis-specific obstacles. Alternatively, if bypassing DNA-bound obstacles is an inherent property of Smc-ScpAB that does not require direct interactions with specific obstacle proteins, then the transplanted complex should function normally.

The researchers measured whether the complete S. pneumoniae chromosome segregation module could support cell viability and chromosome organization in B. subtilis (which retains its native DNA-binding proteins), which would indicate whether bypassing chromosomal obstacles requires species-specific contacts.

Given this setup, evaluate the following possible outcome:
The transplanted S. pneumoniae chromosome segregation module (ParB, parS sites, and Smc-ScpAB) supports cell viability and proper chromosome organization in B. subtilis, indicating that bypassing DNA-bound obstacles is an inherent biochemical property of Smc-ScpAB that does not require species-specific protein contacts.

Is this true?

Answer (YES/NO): YES